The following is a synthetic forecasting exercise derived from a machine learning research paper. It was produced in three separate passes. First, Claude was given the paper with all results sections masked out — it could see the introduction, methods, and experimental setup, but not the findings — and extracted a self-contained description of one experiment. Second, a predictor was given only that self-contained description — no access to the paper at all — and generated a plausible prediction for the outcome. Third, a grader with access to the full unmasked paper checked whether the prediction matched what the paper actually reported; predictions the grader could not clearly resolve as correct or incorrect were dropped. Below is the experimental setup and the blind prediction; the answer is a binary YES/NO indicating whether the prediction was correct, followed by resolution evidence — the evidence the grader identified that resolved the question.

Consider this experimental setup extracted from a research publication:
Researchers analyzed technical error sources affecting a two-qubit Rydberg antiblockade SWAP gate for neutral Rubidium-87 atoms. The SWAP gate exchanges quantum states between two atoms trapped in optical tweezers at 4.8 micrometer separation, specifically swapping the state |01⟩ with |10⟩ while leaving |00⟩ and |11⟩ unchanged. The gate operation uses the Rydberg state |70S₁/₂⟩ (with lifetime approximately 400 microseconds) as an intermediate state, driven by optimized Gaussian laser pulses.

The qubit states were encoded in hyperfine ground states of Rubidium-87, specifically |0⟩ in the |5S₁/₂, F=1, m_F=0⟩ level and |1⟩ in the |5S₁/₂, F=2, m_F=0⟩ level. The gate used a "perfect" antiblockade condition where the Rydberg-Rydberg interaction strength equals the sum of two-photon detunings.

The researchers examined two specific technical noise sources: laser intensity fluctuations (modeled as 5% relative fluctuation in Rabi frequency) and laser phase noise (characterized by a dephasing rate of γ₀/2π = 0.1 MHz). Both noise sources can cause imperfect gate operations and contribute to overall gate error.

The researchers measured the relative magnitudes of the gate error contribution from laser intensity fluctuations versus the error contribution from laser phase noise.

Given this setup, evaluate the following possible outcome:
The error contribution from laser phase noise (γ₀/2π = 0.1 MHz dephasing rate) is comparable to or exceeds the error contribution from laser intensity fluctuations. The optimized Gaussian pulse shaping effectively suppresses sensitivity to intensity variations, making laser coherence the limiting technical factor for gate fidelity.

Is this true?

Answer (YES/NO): YES